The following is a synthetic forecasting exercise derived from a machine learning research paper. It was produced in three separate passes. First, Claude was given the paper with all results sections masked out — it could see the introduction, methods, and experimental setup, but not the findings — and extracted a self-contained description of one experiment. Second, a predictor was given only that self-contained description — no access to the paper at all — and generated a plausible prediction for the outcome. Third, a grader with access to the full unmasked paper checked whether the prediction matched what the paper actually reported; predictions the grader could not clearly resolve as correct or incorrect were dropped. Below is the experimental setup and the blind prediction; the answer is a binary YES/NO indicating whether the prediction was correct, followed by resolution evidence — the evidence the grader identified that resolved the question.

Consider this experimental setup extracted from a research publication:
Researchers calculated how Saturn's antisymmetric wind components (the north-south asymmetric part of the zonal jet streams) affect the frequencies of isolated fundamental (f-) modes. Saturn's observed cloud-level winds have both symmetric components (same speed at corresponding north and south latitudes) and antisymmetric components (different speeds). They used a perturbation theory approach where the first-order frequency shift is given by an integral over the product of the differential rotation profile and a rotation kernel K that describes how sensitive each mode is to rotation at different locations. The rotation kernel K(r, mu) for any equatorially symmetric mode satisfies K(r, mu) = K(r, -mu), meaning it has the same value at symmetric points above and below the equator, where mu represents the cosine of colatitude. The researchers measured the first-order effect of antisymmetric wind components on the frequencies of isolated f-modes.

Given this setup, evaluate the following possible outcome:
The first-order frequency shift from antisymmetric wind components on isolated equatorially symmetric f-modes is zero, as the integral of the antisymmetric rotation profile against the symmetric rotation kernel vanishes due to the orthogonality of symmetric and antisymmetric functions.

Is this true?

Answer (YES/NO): YES